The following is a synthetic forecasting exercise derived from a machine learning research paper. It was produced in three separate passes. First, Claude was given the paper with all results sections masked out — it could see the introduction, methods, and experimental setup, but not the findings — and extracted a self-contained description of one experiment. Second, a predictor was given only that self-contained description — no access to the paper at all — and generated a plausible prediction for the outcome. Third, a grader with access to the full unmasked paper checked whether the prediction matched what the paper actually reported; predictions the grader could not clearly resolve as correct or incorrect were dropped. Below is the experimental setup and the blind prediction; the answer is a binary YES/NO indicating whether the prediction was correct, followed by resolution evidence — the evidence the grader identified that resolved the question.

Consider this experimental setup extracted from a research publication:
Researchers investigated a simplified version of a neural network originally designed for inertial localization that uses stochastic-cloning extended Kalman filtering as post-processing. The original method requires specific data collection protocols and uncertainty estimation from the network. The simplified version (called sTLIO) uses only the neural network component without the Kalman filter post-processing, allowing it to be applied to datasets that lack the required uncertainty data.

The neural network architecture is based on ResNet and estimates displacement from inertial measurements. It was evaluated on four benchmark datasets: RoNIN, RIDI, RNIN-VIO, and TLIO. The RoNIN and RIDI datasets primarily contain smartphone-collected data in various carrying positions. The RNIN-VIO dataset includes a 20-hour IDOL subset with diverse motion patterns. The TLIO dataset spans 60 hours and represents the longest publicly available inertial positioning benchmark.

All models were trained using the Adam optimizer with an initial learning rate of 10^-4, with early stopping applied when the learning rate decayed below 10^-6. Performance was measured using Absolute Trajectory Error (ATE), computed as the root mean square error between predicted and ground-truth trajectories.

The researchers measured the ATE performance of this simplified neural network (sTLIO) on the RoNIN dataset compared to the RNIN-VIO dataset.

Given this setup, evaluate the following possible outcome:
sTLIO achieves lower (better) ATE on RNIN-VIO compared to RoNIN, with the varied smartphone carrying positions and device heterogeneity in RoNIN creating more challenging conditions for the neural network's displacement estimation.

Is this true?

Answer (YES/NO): YES